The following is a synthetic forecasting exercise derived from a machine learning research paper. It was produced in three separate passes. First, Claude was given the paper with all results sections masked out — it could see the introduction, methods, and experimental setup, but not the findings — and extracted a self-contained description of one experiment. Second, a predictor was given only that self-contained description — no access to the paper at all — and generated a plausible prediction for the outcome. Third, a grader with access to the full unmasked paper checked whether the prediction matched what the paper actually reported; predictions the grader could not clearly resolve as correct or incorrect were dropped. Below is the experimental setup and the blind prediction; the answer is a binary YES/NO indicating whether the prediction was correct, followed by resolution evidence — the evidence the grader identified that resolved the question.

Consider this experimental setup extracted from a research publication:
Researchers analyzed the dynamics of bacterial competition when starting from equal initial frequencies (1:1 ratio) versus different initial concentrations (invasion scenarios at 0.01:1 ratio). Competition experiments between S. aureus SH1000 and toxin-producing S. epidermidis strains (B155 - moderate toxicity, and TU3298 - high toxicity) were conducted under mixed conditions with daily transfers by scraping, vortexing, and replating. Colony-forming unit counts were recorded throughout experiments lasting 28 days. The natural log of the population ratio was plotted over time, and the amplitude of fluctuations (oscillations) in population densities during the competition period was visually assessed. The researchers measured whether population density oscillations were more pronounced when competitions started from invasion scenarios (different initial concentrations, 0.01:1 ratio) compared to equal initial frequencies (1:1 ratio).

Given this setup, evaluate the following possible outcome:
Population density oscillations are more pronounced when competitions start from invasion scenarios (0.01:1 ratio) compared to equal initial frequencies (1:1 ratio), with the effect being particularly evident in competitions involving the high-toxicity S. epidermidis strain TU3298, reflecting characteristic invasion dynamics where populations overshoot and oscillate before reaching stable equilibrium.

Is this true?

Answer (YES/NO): NO